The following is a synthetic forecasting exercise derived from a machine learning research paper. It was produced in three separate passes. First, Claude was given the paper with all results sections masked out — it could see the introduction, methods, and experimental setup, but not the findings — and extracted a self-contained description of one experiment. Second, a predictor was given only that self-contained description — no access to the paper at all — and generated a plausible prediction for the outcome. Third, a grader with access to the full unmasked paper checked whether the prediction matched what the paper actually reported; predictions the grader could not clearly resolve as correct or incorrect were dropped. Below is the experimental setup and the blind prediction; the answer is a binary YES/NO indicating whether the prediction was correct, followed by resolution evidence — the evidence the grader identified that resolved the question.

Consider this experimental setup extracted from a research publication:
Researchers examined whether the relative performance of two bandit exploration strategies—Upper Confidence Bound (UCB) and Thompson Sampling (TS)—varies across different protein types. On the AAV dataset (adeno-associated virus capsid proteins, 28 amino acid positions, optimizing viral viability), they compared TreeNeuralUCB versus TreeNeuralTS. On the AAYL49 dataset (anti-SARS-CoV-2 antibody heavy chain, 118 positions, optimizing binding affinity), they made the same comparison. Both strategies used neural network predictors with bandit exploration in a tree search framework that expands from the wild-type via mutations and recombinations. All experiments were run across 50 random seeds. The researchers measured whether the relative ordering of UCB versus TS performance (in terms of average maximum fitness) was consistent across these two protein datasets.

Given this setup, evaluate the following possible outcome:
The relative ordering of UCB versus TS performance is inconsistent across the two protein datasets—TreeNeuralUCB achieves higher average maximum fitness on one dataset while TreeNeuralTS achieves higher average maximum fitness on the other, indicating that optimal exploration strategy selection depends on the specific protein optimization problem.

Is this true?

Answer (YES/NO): YES